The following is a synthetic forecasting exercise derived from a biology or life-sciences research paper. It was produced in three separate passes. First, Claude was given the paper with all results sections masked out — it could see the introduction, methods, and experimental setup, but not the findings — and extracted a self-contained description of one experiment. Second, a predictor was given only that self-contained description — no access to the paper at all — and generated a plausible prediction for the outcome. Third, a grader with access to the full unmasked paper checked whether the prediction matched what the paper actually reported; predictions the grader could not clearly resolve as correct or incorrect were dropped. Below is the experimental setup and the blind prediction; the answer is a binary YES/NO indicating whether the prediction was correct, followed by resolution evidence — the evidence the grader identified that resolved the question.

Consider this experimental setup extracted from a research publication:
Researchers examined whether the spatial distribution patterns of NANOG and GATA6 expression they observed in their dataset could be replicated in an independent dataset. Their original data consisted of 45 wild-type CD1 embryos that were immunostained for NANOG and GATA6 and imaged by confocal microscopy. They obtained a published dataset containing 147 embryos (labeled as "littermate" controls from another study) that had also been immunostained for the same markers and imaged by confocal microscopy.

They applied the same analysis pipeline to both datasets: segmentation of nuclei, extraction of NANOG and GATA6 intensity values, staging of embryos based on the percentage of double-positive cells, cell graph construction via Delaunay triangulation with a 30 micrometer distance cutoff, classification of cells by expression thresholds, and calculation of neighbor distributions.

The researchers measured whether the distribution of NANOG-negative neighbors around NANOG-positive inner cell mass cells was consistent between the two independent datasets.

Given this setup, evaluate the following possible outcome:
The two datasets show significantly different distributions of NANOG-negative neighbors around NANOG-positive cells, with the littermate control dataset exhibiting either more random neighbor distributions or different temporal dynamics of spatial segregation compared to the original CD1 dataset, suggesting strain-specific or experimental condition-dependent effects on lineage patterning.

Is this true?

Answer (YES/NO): NO